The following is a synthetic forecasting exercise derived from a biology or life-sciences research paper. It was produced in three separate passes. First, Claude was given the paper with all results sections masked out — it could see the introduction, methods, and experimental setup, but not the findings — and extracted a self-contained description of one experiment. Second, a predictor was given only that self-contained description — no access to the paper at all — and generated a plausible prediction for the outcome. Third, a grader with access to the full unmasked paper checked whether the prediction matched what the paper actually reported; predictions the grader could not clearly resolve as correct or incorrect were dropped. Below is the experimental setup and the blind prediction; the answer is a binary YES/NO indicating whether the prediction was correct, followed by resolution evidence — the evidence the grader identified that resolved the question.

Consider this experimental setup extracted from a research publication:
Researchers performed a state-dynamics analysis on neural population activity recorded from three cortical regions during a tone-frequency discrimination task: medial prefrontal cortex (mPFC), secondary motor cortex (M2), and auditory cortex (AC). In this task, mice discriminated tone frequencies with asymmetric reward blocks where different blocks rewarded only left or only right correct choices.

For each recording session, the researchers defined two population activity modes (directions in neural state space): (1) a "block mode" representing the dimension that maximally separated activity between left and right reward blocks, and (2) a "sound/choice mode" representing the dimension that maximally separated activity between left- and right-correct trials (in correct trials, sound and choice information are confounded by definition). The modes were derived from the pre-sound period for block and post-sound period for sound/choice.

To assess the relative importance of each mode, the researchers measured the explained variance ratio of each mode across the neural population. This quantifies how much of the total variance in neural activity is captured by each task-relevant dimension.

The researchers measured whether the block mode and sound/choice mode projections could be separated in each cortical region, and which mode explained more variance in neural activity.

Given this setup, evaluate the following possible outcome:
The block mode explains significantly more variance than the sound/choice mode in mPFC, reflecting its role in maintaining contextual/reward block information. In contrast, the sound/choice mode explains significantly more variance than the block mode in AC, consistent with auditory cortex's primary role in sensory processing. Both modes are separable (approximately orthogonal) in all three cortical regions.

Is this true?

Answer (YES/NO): NO